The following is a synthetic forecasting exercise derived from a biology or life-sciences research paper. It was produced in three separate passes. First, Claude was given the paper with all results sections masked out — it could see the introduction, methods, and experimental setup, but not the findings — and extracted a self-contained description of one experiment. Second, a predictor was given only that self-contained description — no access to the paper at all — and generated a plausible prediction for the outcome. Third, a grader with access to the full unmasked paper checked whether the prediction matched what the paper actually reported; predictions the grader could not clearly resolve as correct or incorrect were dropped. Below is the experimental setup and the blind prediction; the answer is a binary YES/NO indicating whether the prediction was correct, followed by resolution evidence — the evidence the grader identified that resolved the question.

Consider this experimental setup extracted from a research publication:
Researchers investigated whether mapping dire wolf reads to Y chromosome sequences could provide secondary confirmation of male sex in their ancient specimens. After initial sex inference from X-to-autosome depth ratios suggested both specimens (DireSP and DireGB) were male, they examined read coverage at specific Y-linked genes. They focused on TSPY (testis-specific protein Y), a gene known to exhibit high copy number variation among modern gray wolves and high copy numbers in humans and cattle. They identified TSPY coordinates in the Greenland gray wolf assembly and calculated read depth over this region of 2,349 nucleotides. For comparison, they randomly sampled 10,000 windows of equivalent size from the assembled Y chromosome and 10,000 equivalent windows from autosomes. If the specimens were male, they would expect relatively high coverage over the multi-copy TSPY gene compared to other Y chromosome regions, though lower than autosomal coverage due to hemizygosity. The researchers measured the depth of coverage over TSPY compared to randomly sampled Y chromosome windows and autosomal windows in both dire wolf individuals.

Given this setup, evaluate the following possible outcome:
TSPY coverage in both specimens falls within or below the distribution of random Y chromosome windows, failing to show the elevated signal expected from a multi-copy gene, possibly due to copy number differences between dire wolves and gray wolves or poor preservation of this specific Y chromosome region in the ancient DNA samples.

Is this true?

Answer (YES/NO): NO